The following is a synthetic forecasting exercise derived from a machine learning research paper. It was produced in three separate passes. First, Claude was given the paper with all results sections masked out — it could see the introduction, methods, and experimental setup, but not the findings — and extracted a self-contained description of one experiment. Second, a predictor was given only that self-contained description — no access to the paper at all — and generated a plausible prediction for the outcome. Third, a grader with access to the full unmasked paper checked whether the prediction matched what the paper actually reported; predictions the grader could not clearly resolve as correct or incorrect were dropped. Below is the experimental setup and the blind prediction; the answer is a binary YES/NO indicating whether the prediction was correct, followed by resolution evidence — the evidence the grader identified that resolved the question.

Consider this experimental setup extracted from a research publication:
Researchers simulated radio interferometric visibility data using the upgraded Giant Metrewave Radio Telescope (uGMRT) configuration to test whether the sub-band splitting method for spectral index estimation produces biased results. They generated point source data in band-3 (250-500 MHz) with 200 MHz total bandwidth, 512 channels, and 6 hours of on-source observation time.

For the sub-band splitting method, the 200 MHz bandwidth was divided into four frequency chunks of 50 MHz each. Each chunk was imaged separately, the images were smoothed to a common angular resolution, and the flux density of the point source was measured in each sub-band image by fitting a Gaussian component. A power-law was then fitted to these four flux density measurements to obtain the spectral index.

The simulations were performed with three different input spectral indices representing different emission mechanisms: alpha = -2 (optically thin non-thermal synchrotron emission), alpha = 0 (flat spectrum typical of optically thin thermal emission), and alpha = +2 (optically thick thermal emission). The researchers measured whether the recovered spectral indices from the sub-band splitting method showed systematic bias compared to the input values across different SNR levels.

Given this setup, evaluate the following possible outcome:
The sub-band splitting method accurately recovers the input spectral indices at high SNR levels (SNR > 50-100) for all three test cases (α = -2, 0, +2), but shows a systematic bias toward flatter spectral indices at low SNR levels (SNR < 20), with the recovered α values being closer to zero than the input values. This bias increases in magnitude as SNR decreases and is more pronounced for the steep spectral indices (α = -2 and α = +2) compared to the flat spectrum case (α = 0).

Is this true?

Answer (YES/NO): NO